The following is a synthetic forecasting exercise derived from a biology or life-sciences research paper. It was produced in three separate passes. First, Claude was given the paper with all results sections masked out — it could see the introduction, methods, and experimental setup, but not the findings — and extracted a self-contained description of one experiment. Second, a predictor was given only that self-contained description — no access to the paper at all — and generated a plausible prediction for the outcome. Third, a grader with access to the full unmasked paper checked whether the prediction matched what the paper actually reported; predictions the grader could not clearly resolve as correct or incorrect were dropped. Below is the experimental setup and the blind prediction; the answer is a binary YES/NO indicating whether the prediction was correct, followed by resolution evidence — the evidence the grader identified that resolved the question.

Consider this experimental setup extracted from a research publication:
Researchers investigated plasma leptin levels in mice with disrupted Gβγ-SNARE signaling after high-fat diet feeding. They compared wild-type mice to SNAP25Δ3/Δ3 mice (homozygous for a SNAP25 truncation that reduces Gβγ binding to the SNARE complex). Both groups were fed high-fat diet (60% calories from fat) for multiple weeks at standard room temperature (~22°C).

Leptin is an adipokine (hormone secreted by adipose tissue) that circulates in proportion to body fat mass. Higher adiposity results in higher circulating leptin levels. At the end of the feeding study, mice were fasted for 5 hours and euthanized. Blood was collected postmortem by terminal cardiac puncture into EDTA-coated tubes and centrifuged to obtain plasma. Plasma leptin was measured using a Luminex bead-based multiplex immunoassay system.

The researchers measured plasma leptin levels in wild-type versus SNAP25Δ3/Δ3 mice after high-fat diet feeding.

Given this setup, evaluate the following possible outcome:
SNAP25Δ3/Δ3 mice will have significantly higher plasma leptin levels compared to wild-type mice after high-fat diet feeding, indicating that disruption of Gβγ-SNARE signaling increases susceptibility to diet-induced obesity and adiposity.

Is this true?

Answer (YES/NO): NO